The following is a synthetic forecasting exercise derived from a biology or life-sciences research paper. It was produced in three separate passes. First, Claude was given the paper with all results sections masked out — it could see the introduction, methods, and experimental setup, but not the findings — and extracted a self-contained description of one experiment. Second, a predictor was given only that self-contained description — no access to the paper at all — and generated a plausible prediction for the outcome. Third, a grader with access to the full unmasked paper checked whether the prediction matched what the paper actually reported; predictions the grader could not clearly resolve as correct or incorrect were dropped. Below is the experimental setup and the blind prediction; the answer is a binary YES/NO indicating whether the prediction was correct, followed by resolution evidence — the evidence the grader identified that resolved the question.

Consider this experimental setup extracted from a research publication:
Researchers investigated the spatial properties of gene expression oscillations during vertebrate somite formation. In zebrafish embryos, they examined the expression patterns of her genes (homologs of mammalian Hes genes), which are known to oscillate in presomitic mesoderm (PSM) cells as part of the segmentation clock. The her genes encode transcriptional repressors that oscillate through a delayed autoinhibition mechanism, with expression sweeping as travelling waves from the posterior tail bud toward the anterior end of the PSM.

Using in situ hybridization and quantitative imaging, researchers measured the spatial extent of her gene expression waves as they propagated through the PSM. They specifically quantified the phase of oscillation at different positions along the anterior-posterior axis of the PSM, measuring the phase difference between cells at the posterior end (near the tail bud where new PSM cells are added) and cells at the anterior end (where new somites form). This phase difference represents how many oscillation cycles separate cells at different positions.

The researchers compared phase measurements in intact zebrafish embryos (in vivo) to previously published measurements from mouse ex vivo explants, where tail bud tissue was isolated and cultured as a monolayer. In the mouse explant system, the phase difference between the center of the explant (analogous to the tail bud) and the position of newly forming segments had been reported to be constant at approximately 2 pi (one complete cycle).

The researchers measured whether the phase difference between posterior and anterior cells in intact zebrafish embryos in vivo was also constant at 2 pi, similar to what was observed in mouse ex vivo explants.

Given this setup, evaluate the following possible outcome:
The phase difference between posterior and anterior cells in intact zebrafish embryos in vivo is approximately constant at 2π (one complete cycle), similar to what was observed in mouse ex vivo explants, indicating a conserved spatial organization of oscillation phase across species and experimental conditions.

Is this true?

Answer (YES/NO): NO